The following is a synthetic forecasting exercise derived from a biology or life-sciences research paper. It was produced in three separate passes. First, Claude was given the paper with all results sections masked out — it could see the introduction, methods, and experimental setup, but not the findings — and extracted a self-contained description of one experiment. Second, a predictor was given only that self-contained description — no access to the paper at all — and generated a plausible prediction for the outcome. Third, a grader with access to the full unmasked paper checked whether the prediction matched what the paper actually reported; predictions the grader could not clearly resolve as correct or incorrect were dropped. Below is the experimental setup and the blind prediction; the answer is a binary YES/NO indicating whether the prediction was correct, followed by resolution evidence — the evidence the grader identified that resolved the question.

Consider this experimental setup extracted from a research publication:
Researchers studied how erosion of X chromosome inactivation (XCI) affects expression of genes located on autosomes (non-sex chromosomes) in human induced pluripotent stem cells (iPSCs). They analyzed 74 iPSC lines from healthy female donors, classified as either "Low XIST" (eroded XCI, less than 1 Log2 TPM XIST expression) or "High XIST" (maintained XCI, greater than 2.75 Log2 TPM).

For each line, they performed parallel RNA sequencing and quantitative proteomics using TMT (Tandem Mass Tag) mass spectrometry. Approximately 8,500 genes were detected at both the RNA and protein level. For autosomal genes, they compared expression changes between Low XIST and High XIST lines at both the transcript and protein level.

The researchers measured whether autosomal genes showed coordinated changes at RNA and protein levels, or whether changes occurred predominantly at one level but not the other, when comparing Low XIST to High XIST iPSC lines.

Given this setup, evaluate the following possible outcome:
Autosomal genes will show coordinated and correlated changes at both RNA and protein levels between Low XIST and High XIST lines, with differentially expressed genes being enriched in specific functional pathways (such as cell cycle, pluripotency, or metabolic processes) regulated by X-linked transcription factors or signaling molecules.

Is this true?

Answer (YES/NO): NO